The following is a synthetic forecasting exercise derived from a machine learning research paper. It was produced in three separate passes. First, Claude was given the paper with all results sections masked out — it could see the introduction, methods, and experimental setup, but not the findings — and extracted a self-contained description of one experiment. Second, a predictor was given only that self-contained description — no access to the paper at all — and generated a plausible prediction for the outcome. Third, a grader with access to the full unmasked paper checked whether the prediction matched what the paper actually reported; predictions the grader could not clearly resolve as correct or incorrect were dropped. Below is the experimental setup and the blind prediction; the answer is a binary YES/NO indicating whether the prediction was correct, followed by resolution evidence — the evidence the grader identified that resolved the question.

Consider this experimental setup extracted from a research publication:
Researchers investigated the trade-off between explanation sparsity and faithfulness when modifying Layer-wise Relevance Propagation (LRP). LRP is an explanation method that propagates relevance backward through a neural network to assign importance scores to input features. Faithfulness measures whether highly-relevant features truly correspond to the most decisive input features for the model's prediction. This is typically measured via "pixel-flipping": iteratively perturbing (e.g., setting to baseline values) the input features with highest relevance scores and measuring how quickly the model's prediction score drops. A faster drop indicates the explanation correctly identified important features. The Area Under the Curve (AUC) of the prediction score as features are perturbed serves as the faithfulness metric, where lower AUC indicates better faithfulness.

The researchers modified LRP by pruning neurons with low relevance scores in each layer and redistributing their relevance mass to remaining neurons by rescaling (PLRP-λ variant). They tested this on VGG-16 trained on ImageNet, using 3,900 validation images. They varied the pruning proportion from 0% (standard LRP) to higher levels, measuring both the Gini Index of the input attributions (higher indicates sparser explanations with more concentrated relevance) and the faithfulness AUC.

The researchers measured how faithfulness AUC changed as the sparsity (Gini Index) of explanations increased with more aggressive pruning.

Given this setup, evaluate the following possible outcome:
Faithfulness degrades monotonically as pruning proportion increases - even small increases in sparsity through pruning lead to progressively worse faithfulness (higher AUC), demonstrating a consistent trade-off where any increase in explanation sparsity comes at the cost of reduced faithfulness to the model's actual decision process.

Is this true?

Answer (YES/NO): NO